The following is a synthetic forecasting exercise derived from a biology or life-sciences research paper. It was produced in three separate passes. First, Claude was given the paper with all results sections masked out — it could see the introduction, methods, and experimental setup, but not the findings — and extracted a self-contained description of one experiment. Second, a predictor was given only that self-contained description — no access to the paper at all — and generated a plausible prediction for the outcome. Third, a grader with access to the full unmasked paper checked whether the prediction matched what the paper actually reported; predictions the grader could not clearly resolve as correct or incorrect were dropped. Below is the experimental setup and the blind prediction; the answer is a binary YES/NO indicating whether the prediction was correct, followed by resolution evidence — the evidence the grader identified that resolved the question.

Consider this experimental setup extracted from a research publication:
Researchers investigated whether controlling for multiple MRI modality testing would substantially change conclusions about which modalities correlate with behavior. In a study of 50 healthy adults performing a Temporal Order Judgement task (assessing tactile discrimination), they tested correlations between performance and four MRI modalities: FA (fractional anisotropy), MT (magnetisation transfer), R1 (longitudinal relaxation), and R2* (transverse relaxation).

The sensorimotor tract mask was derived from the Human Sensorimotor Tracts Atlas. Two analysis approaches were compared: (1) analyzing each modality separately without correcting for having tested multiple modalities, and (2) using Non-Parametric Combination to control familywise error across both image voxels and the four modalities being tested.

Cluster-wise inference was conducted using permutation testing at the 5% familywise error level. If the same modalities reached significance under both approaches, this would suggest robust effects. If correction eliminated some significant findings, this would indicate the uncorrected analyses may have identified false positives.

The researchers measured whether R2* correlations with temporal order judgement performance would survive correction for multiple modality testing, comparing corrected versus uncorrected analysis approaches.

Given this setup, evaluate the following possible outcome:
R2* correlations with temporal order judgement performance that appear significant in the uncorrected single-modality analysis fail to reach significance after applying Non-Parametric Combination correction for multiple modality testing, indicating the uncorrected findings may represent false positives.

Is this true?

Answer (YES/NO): YES